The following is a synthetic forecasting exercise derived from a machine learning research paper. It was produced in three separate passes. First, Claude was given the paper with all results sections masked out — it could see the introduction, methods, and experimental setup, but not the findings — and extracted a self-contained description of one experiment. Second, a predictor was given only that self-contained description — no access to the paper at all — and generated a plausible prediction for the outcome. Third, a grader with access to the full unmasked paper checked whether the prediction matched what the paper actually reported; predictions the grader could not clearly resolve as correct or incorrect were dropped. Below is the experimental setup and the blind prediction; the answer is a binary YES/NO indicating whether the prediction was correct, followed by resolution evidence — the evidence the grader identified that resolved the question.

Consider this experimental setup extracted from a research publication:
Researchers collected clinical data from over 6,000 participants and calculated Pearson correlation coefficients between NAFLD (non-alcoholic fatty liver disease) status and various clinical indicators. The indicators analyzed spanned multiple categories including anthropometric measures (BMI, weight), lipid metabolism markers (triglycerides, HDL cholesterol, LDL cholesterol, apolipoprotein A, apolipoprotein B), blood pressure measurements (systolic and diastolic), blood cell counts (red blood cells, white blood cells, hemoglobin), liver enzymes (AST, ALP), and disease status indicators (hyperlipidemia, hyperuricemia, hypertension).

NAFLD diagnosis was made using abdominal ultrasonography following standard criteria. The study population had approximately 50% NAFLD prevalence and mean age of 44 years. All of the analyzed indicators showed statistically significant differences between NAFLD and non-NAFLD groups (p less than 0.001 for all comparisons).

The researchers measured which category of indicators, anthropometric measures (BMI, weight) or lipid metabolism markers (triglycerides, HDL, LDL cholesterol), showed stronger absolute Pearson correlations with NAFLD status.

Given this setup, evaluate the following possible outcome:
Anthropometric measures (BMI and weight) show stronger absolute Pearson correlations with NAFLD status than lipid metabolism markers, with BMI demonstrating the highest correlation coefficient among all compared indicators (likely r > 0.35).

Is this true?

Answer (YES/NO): YES